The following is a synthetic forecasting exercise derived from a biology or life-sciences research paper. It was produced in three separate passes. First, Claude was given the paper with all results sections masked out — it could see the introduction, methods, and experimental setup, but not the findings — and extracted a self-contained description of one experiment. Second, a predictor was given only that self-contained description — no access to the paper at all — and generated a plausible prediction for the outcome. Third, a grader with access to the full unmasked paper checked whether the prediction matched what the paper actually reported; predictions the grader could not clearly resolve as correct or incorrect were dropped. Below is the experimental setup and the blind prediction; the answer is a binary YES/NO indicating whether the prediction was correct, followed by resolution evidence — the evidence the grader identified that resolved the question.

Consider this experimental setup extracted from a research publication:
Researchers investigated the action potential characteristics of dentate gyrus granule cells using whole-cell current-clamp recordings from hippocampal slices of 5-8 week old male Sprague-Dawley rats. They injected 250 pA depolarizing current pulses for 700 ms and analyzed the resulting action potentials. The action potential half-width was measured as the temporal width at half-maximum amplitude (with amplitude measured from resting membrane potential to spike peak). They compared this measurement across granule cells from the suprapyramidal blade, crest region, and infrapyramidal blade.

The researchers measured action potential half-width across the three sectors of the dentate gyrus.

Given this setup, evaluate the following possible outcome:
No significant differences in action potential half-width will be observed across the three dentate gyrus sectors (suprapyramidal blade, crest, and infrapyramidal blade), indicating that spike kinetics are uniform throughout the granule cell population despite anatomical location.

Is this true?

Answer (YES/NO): YES